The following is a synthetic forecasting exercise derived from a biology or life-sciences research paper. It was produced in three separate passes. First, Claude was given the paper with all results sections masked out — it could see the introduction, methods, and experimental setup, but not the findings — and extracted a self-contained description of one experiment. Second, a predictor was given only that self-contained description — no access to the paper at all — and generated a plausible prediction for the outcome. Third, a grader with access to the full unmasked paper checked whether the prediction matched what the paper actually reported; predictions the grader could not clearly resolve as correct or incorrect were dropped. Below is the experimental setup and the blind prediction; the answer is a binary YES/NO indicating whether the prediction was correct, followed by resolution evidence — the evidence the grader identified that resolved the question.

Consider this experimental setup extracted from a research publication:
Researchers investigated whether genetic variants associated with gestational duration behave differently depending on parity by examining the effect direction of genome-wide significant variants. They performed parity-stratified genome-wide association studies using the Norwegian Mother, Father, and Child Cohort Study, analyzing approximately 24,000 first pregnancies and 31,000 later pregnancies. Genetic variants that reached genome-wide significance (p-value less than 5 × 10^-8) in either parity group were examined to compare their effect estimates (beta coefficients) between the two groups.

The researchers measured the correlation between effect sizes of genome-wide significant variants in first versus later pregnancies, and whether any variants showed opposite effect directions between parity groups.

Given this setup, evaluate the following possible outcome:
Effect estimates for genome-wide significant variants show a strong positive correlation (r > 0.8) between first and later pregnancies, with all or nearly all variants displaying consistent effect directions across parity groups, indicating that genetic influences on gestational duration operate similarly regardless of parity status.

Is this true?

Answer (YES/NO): NO